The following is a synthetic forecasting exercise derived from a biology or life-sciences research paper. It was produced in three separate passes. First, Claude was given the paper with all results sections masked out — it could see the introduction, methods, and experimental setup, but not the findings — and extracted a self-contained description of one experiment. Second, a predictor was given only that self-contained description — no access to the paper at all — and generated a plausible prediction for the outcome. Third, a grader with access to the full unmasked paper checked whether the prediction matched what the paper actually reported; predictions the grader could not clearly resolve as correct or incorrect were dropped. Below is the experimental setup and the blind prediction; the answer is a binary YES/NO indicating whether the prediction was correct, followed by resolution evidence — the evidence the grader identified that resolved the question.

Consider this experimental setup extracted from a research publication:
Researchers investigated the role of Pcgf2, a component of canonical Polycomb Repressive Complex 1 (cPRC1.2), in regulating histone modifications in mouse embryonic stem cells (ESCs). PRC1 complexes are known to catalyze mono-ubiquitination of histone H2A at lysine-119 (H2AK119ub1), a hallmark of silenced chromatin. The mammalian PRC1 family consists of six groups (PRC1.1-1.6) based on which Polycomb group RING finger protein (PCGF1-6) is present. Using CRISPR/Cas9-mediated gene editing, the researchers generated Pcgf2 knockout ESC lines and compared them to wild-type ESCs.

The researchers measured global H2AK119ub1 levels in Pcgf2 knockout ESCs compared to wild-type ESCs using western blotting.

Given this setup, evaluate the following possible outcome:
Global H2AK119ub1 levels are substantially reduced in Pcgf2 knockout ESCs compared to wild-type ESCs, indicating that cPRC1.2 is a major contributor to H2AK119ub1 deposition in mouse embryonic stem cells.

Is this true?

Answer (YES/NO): NO